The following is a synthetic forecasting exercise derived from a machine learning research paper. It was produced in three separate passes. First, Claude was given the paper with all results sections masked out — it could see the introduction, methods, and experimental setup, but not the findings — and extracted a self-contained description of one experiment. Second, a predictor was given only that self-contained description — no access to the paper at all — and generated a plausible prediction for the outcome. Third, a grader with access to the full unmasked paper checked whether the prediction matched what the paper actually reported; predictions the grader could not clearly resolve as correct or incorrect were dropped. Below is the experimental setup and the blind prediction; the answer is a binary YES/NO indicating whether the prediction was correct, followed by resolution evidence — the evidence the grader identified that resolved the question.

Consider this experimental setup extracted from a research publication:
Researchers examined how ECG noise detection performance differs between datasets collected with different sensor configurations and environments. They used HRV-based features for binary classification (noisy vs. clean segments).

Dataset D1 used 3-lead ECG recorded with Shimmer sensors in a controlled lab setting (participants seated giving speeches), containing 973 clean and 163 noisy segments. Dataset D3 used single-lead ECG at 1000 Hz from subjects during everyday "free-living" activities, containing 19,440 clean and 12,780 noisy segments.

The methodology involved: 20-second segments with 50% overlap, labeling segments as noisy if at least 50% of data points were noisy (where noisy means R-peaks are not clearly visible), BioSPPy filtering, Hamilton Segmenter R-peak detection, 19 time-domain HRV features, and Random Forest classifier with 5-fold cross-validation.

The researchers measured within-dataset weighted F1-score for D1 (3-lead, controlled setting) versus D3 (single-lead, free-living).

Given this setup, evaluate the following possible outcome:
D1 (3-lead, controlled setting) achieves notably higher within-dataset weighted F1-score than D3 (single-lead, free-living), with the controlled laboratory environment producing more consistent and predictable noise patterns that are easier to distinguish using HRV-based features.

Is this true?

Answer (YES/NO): NO